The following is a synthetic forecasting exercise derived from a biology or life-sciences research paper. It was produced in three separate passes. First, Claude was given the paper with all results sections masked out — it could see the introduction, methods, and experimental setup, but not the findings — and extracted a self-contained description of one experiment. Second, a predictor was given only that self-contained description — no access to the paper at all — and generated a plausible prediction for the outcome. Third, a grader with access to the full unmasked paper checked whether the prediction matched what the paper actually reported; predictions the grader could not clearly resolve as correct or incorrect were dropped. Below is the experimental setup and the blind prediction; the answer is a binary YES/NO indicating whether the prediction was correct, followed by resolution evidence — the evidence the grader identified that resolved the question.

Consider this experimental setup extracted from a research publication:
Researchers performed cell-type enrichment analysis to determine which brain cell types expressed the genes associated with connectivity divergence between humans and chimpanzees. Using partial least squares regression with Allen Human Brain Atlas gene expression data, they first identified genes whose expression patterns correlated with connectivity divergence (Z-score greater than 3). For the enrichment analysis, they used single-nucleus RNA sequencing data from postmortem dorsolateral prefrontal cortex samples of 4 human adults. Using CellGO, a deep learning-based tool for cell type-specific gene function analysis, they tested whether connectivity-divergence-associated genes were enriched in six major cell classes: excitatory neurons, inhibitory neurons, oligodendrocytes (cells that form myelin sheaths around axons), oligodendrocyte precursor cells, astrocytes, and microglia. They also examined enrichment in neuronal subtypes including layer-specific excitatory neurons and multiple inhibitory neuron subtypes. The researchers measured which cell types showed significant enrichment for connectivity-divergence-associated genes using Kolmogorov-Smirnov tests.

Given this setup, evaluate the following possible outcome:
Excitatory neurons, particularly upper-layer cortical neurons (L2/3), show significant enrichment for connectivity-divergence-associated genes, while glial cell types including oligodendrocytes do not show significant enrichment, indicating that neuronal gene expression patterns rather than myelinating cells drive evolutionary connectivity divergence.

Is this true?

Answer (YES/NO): NO